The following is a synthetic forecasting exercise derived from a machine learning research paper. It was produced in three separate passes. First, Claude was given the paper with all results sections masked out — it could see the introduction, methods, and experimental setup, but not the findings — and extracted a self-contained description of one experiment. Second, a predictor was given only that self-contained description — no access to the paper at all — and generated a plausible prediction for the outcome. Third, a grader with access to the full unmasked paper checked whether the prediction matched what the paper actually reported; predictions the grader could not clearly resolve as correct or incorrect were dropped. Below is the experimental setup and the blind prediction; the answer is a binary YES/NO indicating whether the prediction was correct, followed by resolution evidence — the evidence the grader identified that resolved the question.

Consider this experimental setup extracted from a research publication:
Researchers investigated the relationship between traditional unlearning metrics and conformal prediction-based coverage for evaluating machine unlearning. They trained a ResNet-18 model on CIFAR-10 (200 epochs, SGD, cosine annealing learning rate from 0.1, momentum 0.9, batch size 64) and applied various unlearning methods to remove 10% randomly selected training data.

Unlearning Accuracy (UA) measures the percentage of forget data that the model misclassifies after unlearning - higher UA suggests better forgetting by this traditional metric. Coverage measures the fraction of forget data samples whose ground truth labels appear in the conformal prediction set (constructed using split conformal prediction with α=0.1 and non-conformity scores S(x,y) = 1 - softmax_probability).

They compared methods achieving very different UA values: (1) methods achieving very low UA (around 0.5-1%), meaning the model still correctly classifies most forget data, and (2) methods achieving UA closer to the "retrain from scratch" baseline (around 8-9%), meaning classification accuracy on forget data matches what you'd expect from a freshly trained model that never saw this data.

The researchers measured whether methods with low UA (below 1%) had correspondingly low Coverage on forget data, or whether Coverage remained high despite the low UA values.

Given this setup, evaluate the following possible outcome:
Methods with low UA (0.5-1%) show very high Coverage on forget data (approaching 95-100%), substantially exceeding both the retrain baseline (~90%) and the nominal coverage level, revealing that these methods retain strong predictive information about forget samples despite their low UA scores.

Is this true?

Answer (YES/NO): YES